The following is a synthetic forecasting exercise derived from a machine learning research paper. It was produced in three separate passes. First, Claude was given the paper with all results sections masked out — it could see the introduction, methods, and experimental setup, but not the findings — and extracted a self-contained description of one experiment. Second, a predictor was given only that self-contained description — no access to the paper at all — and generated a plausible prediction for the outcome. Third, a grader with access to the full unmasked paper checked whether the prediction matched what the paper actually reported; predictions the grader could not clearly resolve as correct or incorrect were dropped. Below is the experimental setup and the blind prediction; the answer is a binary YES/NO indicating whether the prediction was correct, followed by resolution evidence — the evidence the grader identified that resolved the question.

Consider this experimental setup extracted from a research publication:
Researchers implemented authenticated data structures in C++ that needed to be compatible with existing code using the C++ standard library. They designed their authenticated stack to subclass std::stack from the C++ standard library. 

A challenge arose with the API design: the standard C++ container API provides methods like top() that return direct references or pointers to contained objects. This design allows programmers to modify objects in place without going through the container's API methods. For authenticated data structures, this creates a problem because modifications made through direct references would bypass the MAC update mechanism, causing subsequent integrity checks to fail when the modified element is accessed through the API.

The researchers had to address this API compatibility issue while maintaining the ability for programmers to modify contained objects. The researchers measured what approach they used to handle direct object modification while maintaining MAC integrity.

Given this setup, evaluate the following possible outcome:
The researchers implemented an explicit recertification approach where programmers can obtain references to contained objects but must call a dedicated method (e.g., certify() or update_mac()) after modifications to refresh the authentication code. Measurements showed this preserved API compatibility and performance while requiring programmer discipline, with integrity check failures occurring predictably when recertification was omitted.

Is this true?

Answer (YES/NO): NO